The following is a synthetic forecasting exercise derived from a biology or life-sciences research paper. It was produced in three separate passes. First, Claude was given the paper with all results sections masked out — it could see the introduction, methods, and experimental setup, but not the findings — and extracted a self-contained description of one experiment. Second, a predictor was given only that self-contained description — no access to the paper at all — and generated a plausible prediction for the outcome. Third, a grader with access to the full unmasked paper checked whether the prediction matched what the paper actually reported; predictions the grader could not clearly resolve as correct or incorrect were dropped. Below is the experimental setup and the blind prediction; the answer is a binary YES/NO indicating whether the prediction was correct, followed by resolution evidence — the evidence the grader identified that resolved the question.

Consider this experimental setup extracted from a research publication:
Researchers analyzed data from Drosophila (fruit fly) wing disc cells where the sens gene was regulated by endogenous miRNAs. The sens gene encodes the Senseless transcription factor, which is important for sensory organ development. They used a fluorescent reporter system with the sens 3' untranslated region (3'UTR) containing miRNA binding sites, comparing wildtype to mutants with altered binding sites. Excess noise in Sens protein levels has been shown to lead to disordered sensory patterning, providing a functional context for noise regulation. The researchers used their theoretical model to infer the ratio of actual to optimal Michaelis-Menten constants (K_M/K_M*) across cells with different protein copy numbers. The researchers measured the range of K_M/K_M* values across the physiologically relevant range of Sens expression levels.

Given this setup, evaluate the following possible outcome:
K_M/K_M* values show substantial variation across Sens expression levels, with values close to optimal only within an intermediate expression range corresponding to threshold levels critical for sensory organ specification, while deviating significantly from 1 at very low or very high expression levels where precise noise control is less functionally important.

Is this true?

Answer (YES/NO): NO